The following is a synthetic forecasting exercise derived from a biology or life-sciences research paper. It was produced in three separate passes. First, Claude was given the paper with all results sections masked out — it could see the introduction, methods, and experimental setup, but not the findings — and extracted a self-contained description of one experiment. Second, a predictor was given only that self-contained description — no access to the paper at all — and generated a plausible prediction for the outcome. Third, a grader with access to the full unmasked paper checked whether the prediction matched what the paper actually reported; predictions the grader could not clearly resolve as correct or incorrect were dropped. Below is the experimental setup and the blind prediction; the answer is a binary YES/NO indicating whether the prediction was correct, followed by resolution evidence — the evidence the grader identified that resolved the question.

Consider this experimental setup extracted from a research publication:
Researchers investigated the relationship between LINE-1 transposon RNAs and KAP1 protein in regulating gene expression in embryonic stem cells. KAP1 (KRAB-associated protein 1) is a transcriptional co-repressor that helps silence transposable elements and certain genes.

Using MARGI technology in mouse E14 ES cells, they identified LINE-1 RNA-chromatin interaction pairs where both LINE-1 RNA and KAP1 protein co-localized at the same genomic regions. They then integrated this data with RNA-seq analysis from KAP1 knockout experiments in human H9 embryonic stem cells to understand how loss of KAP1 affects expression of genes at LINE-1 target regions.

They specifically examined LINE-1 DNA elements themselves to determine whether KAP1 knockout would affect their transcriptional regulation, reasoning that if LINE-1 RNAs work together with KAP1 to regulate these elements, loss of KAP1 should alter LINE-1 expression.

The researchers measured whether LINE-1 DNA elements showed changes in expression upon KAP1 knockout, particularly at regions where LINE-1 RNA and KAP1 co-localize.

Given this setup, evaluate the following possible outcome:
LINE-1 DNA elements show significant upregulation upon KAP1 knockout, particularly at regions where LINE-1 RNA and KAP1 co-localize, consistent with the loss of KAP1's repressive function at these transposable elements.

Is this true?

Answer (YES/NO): YES